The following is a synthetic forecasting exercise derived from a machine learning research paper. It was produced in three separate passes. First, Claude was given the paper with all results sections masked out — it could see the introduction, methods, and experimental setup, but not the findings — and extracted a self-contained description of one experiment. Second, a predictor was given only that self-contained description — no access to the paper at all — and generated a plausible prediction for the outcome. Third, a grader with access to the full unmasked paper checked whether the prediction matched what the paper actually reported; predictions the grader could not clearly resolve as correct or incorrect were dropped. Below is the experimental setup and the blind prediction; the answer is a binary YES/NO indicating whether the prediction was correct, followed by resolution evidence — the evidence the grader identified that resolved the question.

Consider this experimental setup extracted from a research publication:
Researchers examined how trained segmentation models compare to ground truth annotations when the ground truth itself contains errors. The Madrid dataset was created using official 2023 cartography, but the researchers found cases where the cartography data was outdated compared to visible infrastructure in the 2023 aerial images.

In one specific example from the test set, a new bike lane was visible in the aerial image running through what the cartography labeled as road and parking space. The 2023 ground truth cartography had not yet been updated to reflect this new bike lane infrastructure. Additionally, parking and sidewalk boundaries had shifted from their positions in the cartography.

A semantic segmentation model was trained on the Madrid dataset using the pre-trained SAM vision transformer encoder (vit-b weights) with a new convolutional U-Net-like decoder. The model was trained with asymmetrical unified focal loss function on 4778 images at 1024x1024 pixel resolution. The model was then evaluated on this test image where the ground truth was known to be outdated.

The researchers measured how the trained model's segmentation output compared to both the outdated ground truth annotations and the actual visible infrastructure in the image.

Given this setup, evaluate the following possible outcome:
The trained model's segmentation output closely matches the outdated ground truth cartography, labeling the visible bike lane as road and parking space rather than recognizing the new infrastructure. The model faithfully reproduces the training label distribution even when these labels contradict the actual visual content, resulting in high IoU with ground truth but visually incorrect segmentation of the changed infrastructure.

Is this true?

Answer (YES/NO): NO